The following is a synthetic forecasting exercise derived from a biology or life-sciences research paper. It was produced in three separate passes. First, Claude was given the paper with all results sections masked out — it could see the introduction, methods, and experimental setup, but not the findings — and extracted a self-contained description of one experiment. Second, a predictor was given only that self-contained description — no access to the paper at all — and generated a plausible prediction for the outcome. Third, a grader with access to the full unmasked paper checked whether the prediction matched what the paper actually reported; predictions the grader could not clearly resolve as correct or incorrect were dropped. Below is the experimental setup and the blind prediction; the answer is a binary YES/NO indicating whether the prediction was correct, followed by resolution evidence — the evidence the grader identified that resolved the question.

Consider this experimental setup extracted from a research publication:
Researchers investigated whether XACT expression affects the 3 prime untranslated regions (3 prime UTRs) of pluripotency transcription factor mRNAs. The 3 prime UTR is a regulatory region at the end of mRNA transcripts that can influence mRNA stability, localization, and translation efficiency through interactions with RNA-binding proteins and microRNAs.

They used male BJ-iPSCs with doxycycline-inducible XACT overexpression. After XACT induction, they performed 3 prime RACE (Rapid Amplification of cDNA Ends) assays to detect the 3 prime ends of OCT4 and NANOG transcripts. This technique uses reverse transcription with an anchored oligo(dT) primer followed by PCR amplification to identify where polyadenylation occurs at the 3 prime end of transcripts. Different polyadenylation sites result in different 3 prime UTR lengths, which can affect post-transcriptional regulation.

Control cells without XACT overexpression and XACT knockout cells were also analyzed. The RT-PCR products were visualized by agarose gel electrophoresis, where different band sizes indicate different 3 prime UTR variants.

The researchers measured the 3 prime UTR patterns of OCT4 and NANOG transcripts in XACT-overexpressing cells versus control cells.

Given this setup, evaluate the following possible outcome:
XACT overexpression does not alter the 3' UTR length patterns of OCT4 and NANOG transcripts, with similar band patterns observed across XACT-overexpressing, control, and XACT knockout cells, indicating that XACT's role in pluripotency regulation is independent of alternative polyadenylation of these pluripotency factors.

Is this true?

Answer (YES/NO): NO